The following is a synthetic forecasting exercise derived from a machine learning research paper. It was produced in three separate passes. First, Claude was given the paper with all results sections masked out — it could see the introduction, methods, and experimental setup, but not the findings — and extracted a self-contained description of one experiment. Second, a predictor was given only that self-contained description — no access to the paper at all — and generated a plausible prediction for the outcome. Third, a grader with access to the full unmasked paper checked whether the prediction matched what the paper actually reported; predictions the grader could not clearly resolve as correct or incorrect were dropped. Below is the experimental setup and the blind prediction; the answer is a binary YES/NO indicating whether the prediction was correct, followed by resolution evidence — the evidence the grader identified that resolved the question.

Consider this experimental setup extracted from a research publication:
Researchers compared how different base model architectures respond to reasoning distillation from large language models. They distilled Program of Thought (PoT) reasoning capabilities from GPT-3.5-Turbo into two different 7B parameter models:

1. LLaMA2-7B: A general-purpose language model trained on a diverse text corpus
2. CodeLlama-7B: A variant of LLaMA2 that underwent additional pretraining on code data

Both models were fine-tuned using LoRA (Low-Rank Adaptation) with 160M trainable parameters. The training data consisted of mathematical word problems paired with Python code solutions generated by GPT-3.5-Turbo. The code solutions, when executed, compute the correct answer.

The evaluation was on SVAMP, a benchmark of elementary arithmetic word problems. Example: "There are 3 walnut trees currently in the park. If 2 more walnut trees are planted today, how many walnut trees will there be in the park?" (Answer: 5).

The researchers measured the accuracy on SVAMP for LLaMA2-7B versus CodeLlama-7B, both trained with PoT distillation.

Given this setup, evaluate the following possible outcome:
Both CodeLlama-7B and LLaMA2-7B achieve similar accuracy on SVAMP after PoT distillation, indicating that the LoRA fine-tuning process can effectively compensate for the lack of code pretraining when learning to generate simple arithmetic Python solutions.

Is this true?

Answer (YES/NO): NO